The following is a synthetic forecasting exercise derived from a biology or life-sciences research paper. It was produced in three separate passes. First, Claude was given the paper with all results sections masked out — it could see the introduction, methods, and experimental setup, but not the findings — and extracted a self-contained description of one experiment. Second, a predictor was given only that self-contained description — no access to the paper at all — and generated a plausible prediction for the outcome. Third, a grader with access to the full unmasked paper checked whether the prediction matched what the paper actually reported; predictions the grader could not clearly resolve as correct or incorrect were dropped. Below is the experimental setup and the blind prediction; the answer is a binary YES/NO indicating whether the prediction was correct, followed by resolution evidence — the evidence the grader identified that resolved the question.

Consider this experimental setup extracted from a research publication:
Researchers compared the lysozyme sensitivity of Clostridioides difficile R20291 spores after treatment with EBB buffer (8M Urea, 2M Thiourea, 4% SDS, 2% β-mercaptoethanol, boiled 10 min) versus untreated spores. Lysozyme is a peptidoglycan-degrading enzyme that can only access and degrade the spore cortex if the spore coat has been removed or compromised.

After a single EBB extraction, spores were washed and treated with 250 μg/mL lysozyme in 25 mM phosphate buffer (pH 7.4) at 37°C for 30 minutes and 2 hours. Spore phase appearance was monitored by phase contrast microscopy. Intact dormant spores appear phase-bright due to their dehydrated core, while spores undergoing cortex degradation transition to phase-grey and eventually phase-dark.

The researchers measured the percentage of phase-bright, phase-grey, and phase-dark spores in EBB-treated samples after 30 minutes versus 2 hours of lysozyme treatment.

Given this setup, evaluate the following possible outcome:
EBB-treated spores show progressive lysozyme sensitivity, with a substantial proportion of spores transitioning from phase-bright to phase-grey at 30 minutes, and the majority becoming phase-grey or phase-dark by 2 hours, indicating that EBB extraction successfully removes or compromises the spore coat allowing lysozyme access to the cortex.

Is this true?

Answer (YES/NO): YES